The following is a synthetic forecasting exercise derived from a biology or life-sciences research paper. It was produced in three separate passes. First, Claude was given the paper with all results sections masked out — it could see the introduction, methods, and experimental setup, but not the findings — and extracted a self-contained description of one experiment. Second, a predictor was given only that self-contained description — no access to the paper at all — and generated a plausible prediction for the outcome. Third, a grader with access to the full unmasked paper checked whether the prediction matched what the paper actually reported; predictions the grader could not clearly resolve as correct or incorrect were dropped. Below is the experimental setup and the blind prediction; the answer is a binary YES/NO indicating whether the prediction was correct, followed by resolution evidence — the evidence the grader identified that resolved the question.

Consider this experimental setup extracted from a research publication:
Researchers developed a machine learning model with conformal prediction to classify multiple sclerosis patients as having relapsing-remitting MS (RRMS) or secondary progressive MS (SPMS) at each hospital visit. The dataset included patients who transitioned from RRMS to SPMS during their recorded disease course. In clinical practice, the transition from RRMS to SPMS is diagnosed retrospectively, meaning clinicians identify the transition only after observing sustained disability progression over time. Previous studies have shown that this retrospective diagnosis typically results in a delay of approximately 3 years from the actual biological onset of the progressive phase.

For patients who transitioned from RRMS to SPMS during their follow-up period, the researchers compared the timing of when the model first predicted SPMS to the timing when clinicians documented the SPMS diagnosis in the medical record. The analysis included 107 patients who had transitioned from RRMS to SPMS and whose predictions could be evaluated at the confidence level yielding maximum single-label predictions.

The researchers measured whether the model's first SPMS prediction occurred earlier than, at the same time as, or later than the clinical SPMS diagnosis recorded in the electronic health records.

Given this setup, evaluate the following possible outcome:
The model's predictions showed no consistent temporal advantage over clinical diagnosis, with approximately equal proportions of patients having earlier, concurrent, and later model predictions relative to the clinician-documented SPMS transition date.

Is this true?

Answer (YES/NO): NO